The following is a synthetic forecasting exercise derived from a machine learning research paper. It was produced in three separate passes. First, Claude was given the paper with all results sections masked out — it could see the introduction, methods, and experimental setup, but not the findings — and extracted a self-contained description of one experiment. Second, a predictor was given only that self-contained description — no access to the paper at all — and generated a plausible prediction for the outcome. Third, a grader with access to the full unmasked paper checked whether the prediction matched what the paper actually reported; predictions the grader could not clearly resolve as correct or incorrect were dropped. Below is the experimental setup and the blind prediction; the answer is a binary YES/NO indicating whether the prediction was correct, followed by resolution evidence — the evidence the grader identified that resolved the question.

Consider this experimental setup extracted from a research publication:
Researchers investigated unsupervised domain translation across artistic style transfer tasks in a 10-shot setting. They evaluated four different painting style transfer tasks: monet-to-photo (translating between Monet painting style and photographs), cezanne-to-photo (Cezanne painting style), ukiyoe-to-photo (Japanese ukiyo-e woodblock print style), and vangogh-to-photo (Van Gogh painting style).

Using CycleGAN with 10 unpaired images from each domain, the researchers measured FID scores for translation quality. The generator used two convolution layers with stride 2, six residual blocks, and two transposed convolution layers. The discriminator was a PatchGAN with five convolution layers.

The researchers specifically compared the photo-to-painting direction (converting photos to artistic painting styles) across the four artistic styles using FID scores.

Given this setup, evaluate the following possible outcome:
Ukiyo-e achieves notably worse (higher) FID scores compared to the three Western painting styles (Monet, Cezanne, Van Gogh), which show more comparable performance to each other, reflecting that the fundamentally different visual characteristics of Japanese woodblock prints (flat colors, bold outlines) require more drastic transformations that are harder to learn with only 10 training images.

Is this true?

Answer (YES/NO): NO